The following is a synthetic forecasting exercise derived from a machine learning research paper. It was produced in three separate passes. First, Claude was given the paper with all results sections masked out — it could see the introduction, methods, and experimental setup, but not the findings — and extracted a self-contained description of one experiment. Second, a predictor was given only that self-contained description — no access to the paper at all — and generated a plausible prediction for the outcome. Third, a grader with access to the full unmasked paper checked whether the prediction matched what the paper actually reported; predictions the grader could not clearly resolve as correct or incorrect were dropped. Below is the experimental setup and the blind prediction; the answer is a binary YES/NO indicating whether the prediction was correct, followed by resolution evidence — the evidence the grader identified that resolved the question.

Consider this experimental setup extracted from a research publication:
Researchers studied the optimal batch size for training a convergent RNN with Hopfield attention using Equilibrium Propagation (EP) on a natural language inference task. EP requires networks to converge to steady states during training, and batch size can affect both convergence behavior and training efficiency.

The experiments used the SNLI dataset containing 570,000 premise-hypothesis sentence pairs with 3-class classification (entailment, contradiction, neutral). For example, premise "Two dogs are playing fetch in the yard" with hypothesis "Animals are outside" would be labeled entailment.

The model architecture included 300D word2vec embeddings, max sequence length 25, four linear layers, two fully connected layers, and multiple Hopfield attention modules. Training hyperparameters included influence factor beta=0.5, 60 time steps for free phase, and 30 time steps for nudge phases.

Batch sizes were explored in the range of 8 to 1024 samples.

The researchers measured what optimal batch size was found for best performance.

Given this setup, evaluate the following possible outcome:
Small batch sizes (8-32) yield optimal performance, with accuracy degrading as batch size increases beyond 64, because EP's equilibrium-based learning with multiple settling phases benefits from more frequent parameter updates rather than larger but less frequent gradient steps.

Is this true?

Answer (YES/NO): NO